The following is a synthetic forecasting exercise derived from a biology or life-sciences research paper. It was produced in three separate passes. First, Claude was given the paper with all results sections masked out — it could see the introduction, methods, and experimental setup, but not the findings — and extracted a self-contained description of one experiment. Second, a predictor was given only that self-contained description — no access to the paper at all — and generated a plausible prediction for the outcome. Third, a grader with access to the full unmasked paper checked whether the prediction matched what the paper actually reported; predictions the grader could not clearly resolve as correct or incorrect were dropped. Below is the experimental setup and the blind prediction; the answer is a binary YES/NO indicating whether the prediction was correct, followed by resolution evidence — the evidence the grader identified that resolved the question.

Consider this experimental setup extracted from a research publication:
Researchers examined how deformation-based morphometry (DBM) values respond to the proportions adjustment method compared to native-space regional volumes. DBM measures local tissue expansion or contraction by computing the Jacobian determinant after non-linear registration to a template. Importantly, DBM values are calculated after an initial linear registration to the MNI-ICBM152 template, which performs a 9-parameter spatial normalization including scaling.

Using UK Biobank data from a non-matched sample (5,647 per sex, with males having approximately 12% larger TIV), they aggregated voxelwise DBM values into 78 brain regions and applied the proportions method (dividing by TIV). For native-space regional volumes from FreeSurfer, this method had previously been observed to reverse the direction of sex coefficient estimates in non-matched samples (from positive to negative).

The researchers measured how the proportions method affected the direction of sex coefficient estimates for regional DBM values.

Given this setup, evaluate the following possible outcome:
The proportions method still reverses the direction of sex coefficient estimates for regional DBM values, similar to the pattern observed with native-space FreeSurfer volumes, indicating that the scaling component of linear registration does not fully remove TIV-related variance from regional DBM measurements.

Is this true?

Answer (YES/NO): NO